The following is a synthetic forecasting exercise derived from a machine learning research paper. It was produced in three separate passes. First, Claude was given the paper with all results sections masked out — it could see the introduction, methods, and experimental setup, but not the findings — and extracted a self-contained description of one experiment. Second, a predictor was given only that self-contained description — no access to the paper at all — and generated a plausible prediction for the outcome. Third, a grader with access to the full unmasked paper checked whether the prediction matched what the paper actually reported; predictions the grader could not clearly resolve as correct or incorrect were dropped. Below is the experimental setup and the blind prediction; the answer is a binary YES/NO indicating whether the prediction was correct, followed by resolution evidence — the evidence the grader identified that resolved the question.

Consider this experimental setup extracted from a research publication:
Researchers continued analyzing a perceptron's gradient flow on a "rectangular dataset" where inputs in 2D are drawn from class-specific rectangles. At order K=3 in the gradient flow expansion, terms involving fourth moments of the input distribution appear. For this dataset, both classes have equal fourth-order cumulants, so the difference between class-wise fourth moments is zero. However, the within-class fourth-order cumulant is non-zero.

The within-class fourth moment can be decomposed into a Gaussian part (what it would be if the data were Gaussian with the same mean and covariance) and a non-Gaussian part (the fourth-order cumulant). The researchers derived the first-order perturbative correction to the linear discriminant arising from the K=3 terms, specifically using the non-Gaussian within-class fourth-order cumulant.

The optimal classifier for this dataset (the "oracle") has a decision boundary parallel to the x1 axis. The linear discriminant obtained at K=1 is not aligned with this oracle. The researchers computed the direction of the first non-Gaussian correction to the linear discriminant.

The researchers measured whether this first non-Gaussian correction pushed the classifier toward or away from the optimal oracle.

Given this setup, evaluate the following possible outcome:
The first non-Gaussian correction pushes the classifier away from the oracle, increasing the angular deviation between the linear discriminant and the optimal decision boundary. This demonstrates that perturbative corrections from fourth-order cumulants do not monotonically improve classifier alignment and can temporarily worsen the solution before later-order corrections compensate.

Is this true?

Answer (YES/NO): NO